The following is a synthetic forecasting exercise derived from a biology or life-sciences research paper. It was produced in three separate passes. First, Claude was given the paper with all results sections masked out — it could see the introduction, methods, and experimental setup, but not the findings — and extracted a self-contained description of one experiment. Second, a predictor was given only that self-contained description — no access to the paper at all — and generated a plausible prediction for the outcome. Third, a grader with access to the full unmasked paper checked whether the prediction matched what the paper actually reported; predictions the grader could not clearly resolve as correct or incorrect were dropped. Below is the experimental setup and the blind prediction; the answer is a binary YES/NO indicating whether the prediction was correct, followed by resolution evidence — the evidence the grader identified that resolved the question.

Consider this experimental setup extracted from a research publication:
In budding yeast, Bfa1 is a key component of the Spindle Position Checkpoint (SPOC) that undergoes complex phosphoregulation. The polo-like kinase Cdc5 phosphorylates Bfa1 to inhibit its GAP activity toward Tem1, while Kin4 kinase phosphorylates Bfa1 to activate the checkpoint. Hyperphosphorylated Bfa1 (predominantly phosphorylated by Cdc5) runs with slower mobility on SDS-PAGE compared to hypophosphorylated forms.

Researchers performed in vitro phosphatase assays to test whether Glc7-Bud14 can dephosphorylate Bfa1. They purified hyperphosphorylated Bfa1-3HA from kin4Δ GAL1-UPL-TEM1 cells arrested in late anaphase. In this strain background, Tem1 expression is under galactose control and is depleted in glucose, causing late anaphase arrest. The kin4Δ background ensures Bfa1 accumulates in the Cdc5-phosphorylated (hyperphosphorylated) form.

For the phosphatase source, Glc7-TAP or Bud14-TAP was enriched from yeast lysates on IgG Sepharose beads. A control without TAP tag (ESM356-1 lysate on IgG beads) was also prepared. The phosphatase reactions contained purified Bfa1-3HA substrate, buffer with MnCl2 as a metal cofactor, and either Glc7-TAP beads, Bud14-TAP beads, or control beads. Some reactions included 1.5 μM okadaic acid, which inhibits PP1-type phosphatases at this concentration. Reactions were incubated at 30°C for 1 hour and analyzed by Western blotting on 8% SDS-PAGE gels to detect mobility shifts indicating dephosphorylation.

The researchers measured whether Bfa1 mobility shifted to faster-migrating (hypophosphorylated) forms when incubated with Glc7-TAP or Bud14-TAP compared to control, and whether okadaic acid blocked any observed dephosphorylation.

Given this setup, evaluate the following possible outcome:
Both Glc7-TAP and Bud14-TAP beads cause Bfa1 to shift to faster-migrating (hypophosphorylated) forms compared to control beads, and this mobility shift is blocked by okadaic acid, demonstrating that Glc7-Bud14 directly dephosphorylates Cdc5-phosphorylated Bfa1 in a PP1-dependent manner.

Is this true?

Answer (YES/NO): YES